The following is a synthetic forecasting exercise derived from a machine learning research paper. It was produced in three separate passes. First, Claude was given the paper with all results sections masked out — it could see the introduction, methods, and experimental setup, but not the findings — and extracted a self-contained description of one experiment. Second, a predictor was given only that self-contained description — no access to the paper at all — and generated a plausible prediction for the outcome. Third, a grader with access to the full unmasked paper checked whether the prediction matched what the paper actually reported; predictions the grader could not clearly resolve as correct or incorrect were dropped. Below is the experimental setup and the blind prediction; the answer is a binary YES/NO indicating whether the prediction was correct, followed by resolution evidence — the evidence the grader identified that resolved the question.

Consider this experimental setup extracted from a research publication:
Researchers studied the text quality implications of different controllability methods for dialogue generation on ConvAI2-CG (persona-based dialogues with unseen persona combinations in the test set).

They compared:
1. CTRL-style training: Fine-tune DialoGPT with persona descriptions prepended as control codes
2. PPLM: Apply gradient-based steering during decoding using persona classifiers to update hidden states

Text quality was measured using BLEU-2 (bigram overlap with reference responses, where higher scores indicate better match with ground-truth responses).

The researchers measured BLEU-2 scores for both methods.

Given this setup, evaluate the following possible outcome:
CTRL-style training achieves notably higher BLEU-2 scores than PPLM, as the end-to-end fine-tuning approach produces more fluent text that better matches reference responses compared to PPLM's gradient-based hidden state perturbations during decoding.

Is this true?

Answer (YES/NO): YES